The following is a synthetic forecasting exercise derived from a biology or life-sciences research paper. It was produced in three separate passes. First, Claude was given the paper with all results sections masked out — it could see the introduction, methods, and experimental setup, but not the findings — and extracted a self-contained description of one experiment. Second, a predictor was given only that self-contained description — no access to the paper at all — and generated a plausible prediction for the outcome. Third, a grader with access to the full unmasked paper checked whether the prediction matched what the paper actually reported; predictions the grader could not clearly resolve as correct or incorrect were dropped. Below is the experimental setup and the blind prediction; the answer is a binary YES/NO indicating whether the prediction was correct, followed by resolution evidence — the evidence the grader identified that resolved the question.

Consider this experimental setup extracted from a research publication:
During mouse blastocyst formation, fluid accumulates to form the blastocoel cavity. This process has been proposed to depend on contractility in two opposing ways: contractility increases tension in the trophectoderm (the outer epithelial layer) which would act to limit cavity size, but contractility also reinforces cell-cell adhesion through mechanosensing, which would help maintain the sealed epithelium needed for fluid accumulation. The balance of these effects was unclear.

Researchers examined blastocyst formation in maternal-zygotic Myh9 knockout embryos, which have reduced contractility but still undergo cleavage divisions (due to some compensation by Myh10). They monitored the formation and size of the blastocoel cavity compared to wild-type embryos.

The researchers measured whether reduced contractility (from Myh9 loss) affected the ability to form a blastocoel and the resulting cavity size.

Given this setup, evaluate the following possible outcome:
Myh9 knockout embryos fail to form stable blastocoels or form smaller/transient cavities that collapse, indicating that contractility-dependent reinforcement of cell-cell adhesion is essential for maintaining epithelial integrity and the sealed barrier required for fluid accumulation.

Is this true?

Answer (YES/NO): NO